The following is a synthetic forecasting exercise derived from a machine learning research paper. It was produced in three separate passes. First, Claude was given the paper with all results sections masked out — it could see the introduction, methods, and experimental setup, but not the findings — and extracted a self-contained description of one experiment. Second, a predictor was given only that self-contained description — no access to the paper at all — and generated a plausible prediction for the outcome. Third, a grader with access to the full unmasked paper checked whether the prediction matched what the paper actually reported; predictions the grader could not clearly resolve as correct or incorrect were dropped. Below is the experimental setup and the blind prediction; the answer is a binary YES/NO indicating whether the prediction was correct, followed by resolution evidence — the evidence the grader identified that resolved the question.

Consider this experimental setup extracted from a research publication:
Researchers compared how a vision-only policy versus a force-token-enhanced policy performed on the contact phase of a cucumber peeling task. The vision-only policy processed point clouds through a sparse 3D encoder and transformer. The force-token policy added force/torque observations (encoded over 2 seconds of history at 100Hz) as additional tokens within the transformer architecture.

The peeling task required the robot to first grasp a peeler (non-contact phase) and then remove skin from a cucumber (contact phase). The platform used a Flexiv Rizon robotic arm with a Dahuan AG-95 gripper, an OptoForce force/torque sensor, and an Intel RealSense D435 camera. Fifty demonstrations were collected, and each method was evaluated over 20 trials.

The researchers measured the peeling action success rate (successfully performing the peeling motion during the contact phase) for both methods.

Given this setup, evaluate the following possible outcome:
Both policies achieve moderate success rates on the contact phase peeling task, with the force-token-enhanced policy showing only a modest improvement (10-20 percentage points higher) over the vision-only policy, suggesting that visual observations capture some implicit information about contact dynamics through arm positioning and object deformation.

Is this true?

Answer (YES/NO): NO